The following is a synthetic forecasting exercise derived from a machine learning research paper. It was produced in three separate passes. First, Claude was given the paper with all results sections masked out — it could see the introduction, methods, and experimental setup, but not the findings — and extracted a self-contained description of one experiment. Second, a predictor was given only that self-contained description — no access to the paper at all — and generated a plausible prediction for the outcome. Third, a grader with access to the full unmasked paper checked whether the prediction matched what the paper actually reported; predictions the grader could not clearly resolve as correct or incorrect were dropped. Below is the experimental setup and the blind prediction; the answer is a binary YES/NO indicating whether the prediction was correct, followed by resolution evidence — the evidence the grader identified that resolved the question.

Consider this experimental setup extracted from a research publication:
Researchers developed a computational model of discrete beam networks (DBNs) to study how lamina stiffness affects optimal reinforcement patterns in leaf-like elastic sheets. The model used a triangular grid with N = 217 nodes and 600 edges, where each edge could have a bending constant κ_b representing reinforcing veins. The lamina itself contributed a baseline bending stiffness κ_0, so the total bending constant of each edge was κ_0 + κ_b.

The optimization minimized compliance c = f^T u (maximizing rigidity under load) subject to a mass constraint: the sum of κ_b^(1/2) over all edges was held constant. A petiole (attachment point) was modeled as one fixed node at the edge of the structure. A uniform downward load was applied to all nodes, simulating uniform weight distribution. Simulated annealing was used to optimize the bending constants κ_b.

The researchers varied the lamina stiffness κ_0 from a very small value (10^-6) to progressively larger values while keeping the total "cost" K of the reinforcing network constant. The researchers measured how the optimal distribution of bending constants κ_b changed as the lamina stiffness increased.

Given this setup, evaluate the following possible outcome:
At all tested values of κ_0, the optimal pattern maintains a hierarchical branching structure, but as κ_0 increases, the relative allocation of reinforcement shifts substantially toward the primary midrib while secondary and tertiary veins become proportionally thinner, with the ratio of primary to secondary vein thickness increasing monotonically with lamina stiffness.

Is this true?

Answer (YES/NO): NO